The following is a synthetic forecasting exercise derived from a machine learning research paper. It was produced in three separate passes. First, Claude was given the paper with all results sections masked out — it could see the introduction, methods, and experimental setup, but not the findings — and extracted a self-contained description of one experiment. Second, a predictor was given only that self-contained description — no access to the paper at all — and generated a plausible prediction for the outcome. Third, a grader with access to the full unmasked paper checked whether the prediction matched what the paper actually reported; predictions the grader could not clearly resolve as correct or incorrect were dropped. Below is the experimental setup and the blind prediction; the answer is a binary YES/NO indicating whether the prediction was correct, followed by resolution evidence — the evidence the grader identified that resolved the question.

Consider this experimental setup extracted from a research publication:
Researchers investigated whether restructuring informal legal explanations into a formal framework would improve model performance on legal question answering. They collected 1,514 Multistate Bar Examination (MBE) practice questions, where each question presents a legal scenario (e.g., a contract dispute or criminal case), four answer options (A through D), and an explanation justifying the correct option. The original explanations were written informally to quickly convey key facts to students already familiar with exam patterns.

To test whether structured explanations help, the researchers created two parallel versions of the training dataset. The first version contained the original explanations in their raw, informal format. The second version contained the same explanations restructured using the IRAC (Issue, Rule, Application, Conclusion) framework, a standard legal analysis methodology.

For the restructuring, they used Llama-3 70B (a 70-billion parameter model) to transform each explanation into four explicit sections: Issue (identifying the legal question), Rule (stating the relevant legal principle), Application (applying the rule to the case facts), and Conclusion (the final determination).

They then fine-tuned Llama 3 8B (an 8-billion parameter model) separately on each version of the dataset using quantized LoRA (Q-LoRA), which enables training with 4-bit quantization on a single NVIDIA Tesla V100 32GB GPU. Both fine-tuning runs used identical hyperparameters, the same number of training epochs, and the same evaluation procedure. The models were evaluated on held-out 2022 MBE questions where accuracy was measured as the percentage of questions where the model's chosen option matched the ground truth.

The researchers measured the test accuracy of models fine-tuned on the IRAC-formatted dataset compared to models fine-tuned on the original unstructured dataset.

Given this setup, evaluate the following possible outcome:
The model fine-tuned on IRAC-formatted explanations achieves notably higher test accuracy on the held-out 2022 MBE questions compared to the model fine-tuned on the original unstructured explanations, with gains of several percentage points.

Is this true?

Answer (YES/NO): NO